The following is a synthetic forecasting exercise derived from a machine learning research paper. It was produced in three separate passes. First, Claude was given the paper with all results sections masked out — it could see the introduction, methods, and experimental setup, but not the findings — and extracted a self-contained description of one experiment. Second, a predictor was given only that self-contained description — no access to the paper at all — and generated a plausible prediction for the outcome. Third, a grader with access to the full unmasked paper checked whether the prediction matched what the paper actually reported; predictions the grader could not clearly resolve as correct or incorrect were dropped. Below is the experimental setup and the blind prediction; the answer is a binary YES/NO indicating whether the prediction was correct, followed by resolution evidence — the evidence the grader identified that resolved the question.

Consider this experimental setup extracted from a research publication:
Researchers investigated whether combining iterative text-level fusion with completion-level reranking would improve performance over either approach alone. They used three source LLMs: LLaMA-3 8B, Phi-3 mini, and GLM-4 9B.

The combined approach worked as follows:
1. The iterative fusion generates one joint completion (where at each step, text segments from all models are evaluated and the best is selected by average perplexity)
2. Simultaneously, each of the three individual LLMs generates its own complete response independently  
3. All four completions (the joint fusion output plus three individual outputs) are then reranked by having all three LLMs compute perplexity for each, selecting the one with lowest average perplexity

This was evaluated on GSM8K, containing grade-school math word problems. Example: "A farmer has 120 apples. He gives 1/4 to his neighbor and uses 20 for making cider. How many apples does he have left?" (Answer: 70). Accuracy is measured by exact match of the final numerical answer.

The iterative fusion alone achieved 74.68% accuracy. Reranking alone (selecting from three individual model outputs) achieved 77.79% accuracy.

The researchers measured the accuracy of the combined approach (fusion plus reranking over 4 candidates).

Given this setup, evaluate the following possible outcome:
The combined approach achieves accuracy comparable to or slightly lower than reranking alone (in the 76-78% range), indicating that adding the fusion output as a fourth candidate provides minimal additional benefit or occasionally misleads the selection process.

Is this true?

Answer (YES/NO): NO